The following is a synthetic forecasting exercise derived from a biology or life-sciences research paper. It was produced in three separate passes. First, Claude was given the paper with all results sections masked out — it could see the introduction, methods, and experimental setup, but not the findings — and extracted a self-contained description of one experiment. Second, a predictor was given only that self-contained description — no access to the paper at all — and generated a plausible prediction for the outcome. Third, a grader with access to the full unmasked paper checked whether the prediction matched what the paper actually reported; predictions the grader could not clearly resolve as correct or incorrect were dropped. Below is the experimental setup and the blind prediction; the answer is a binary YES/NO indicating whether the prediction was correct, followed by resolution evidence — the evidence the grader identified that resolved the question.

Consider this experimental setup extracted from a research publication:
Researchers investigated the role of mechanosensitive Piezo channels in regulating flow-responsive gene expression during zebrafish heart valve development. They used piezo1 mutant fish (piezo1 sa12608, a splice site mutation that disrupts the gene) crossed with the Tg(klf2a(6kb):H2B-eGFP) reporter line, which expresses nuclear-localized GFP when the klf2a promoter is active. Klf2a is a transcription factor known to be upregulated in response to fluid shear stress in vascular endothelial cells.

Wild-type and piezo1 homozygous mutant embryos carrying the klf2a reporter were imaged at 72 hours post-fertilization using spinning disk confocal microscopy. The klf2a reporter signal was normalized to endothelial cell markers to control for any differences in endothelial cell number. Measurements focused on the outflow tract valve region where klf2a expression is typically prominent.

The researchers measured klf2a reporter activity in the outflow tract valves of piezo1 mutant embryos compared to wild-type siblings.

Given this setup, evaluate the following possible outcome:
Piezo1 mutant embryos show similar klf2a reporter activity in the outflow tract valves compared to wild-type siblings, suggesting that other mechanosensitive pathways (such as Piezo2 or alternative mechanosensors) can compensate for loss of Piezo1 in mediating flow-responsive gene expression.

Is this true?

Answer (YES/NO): NO